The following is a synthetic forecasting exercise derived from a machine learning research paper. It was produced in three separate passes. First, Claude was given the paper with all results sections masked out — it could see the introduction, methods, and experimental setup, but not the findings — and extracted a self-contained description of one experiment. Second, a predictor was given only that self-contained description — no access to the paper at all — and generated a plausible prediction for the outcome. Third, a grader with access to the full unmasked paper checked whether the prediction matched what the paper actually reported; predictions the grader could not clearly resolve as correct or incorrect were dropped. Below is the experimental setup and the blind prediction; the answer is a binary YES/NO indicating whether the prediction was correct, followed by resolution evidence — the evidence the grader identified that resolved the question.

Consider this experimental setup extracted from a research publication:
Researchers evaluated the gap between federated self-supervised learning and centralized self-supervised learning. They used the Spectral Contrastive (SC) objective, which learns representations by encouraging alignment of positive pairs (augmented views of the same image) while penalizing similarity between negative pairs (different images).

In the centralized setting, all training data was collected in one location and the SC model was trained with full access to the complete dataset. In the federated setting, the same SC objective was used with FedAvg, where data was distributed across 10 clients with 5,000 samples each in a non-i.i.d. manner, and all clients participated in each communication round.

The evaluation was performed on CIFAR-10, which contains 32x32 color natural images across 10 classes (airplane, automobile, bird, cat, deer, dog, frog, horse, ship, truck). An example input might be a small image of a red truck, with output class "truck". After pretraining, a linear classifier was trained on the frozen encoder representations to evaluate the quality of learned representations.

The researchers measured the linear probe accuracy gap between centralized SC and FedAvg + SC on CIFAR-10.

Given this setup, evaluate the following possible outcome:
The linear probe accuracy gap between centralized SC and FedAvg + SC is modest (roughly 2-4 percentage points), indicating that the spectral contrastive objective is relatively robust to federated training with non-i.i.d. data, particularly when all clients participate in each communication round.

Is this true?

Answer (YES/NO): NO